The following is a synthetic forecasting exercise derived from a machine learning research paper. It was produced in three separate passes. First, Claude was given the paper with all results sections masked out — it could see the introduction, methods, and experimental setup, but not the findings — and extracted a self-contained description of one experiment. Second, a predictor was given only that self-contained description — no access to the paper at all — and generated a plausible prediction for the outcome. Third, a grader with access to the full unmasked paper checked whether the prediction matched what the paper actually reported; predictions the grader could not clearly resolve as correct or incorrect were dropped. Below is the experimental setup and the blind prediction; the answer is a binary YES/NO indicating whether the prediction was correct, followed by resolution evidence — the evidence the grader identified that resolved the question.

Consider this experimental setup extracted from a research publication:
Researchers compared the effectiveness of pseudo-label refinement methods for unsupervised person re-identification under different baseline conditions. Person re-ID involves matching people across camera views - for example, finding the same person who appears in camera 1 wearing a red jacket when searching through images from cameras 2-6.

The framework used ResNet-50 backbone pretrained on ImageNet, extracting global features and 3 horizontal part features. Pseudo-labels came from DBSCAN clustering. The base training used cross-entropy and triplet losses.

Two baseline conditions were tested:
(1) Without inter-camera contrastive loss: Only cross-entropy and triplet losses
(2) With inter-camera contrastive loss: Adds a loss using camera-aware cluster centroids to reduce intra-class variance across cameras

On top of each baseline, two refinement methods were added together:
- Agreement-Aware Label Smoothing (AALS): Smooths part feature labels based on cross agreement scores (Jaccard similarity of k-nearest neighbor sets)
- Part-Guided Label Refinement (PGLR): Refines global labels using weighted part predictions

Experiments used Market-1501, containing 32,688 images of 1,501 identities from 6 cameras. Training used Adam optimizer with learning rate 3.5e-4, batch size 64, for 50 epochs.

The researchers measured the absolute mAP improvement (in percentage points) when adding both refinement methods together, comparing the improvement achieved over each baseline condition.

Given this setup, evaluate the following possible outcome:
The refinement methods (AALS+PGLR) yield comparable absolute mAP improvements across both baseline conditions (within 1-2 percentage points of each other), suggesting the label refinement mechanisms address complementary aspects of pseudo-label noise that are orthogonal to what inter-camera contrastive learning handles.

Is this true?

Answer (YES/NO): NO